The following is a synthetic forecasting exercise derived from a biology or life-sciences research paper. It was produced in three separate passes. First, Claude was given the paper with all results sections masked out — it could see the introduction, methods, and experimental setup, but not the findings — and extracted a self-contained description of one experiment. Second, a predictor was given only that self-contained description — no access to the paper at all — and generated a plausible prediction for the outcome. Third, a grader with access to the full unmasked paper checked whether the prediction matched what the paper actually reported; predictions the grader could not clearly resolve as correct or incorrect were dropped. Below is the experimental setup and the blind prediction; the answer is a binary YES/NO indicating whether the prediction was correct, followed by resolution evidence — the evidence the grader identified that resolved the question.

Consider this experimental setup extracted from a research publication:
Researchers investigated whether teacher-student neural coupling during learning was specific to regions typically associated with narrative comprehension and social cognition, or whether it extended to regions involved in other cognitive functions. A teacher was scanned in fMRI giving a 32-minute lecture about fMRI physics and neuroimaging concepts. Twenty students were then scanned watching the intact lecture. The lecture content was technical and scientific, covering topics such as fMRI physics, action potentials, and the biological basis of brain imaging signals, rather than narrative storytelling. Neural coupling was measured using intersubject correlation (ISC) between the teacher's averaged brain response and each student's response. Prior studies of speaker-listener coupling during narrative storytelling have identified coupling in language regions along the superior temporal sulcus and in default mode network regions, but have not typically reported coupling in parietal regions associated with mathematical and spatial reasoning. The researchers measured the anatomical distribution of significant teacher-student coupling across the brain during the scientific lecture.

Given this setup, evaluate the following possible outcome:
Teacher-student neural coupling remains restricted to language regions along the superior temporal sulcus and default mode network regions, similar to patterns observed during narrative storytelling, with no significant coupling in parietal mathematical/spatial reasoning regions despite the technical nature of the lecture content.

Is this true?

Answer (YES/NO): NO